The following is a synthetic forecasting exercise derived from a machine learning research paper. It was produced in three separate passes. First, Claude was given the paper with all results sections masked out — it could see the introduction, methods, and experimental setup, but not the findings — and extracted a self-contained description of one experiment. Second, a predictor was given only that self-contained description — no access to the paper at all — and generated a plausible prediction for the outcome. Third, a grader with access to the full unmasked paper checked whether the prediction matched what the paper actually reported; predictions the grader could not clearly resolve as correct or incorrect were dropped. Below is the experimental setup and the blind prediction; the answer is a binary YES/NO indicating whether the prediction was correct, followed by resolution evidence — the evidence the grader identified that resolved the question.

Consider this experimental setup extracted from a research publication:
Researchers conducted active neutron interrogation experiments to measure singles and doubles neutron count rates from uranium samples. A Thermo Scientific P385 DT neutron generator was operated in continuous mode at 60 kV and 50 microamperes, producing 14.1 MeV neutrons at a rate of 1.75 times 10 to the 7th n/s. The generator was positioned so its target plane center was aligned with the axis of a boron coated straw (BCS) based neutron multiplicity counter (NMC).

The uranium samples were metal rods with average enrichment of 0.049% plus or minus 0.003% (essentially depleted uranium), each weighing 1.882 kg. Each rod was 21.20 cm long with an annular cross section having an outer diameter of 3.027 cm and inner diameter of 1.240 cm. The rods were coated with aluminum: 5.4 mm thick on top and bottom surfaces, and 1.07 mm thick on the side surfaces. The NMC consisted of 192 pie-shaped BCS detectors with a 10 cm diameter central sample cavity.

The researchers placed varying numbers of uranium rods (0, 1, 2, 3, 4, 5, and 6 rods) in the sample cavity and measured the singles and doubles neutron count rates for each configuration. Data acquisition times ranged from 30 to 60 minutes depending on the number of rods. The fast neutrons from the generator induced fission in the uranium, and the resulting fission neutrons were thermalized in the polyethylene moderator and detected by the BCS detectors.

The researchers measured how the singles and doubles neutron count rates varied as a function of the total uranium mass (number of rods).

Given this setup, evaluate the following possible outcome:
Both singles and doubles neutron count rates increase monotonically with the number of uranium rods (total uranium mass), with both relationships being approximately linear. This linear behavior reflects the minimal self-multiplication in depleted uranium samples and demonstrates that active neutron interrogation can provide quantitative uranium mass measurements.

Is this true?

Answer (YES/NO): YES